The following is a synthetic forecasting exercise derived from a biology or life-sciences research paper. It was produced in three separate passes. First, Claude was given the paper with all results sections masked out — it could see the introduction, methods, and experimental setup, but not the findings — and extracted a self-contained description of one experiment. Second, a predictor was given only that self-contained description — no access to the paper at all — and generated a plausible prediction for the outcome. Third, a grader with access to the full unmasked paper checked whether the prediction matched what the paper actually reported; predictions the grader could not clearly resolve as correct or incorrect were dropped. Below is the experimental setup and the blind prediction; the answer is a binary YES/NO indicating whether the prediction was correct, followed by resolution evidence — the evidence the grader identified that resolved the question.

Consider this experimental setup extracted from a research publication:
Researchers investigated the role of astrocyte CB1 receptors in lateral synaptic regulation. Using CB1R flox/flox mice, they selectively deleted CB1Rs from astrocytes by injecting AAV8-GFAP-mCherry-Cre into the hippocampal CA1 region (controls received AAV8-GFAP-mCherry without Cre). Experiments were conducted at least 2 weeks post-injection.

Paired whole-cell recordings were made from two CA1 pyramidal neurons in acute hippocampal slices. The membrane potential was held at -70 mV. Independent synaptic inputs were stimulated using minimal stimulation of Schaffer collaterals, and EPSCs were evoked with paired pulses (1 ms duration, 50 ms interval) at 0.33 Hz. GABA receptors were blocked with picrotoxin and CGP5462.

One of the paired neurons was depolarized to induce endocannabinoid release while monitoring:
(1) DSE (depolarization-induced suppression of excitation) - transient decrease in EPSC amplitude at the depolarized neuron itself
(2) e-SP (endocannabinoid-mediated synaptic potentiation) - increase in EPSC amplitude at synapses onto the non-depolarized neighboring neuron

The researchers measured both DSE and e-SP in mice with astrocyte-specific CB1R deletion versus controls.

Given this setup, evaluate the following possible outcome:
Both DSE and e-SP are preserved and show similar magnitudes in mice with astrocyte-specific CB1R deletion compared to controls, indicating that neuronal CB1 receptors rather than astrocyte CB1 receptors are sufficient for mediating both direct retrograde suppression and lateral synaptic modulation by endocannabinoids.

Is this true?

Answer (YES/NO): NO